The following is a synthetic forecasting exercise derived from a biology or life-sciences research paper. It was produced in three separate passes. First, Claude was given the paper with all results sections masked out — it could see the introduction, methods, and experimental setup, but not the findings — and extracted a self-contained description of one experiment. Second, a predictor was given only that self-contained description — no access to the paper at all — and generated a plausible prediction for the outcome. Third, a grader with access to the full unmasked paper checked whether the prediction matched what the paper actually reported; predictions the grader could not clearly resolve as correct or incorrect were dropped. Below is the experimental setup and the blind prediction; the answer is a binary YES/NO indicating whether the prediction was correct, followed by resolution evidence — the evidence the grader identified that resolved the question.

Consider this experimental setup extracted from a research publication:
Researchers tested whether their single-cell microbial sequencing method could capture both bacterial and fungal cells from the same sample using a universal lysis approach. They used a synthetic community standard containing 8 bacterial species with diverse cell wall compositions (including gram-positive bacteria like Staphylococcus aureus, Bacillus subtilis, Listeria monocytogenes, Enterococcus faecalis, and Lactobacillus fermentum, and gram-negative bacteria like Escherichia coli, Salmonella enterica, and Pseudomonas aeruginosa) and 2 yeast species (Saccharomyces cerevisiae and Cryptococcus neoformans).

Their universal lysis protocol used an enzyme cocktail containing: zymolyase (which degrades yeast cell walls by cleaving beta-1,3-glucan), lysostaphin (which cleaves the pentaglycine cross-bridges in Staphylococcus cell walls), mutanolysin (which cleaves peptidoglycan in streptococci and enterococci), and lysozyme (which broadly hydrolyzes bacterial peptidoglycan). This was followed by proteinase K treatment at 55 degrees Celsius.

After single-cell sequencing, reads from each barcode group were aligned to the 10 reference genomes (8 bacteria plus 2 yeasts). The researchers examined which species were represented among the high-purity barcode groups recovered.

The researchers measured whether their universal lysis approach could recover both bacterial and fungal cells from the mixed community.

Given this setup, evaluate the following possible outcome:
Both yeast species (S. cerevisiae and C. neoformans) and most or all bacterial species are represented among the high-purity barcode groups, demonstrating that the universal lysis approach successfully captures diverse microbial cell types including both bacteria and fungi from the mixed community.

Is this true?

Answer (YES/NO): YES